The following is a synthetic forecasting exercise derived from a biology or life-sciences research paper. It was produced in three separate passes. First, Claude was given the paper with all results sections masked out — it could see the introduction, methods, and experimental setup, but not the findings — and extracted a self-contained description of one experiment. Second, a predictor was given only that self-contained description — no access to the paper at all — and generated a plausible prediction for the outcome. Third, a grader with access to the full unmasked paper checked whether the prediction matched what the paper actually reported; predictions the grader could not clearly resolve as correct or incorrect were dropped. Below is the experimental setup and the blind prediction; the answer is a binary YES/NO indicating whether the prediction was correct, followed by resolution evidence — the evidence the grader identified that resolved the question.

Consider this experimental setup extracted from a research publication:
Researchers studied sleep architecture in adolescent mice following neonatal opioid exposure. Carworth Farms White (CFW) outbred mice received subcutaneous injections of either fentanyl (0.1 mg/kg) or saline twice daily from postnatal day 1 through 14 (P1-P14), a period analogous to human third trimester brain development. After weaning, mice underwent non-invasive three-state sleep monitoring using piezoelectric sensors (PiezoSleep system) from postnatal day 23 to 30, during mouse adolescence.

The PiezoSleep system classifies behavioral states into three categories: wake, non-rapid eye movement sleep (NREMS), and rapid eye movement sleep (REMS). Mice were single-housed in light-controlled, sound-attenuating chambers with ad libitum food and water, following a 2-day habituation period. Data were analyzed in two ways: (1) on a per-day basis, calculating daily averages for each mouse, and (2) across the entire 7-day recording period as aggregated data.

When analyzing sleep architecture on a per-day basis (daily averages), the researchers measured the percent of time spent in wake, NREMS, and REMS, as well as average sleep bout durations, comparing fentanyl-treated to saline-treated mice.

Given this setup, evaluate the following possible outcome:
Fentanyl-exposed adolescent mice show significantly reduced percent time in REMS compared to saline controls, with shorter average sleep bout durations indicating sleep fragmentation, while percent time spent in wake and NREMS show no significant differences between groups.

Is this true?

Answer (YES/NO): NO